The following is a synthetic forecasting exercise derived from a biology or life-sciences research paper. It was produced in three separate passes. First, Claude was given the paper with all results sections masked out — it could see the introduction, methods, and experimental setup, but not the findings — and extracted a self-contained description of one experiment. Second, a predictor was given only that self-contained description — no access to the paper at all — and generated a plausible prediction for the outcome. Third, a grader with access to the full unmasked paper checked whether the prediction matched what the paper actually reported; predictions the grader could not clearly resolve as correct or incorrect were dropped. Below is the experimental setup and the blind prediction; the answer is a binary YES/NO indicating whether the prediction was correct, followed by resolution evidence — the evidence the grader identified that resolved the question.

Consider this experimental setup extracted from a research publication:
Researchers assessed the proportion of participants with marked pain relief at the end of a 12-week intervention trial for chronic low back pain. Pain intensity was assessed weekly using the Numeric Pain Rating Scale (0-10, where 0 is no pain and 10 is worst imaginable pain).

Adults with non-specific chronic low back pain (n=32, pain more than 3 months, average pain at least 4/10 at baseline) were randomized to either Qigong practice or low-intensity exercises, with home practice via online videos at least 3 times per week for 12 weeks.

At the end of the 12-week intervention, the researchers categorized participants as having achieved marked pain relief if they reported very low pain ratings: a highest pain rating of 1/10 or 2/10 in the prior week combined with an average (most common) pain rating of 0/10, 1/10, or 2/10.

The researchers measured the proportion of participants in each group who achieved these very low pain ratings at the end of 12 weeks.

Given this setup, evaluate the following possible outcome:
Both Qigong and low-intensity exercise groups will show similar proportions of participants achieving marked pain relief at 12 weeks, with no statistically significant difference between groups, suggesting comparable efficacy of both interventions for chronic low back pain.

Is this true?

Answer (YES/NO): YES